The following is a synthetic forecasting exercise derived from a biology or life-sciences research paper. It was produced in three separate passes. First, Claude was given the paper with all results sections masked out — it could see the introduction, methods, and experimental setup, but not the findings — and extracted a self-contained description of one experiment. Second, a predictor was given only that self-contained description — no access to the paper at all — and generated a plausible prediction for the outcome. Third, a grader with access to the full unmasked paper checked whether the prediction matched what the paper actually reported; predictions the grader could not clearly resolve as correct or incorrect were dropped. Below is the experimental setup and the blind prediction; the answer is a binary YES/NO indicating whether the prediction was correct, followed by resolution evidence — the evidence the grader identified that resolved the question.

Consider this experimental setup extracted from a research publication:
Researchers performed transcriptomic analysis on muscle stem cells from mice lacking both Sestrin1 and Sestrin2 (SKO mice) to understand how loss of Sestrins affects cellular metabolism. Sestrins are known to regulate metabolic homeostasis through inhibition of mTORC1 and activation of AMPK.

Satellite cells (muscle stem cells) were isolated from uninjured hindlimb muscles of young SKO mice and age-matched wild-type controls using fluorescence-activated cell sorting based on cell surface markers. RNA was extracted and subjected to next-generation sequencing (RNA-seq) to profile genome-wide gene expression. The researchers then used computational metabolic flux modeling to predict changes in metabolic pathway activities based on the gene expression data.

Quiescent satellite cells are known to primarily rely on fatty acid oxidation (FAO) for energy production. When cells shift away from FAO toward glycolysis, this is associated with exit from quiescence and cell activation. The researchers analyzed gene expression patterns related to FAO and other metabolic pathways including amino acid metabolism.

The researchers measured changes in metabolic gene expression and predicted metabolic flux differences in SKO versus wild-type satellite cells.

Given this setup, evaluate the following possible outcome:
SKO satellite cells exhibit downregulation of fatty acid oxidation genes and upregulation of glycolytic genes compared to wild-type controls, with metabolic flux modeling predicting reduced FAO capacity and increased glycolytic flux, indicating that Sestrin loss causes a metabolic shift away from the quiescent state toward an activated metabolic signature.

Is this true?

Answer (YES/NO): NO